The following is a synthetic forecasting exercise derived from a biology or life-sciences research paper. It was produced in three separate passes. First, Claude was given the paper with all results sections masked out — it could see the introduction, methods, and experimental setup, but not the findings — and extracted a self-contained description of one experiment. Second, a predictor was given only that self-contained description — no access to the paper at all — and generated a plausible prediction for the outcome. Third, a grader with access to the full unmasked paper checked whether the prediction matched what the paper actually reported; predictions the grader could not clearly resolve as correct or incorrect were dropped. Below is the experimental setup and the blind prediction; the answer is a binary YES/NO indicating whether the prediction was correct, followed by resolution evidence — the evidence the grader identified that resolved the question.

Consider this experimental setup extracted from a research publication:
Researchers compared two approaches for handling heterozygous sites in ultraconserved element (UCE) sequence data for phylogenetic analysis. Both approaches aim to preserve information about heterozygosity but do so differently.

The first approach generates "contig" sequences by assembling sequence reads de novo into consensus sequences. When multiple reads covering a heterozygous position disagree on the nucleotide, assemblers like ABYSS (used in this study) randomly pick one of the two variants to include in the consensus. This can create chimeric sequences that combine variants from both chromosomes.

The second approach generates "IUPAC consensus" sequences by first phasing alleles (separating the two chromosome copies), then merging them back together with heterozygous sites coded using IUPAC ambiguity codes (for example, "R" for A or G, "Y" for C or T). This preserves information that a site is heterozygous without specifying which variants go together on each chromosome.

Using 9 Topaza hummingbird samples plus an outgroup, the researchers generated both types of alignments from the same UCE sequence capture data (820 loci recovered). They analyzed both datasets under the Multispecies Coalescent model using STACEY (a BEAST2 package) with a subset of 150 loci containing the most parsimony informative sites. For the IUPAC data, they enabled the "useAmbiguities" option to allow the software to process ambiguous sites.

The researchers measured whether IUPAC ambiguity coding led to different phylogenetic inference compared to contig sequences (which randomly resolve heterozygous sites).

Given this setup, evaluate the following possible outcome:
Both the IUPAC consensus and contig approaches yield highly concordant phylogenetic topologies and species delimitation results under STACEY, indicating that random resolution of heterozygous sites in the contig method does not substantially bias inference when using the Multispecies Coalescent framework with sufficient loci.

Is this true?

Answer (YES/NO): NO